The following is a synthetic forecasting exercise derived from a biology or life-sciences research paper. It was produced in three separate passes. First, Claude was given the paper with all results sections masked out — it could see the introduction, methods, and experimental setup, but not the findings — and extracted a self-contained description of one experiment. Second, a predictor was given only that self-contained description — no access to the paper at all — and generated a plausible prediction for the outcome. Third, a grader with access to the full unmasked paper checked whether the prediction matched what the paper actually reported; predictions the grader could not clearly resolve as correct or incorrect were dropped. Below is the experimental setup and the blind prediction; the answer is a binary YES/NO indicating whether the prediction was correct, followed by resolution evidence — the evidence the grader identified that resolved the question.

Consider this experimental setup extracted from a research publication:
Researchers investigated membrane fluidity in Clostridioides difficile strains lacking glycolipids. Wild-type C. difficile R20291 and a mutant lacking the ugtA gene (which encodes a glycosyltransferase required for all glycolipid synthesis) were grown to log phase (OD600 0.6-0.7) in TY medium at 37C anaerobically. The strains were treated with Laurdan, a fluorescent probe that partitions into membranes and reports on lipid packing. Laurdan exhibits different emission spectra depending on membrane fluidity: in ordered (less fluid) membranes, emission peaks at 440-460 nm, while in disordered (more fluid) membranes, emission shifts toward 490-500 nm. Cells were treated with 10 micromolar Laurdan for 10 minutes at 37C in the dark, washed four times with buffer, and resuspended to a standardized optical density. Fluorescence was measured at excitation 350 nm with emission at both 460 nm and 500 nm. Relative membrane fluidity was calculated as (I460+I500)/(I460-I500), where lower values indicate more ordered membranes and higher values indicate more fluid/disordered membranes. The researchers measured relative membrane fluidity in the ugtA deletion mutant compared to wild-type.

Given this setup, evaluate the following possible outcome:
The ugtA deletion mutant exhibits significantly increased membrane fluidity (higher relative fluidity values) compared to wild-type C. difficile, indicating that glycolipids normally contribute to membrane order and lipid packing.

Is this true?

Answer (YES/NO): YES